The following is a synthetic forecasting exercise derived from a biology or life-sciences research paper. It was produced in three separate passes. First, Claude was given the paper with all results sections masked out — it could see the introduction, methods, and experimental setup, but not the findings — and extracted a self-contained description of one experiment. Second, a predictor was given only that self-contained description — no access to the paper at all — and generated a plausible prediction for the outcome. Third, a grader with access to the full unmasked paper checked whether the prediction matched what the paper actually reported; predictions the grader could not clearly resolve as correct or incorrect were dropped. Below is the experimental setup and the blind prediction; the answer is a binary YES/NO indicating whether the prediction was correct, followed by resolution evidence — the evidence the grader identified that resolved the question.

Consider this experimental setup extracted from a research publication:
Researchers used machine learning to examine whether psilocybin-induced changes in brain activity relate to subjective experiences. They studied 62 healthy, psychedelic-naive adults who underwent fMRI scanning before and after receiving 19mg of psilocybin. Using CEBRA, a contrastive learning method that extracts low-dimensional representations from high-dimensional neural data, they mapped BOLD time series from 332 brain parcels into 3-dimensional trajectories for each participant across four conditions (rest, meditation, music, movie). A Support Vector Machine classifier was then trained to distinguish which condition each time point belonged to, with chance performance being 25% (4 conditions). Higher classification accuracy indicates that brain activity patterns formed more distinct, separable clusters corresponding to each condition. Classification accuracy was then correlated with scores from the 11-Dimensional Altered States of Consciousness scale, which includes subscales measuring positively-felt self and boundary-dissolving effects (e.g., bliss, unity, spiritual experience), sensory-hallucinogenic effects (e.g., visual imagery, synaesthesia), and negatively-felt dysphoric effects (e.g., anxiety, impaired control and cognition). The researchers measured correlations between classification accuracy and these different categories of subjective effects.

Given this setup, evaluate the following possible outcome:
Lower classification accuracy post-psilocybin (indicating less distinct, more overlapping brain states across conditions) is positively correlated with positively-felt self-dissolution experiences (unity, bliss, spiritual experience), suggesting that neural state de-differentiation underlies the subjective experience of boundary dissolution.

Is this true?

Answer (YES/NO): NO